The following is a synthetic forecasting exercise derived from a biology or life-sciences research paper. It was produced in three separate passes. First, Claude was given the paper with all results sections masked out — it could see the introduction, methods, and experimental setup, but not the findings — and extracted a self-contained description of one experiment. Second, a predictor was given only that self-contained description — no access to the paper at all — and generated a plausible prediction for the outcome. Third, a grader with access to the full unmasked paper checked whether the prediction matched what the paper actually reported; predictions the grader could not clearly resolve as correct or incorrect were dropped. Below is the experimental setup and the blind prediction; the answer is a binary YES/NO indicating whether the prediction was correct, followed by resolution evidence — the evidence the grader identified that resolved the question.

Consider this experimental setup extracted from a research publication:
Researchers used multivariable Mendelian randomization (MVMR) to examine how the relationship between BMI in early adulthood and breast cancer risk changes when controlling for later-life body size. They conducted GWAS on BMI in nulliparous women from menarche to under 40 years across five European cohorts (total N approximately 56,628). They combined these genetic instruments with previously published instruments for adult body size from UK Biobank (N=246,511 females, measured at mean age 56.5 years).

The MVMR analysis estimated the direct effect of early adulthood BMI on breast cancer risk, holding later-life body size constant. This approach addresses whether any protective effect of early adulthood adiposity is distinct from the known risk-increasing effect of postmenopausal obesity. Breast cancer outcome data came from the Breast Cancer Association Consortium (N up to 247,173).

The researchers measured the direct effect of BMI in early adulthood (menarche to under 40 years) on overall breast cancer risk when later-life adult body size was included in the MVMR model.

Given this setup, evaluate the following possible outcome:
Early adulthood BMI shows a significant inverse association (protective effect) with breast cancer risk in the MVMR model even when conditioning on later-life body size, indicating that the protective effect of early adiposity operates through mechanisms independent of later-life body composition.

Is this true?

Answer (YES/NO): YES